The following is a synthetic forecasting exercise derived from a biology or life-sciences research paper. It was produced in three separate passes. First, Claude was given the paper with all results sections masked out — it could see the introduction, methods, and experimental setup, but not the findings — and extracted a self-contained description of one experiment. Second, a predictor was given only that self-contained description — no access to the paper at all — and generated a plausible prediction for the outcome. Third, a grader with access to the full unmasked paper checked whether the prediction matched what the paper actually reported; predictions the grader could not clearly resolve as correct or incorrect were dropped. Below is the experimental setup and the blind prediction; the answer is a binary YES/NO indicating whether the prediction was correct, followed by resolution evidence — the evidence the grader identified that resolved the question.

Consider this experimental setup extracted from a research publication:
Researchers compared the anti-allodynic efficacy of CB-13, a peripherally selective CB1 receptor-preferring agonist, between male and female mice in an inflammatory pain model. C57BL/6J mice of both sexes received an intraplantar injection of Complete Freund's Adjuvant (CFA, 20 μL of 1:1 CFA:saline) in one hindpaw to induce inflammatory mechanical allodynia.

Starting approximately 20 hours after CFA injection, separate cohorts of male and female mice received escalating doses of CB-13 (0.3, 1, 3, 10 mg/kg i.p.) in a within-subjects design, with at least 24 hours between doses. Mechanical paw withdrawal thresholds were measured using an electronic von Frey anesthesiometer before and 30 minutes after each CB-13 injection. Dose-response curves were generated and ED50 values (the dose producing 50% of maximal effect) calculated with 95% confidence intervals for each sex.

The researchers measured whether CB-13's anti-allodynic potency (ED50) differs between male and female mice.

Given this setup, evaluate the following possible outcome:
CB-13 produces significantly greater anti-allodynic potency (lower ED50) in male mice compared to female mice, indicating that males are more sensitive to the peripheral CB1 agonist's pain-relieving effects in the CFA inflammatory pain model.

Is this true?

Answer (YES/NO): NO